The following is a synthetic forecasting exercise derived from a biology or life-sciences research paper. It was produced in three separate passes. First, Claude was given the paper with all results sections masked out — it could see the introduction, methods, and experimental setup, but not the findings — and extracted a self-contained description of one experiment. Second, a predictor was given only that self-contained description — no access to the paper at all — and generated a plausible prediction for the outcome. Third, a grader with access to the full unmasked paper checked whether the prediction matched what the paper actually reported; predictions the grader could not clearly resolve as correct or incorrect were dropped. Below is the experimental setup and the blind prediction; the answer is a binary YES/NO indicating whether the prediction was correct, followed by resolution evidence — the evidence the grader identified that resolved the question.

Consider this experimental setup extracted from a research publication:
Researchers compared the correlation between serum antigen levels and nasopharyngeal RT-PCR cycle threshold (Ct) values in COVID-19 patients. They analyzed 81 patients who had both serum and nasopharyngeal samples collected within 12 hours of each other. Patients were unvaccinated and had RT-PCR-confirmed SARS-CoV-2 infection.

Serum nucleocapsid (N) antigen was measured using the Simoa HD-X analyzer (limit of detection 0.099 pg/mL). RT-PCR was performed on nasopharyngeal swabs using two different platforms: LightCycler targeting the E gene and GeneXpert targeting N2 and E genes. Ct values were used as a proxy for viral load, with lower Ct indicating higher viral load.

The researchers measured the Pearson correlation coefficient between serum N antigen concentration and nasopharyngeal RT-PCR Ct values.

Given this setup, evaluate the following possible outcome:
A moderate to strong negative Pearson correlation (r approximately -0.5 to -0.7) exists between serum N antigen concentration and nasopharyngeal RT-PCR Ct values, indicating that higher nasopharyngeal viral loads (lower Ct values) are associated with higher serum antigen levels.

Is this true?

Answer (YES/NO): YES